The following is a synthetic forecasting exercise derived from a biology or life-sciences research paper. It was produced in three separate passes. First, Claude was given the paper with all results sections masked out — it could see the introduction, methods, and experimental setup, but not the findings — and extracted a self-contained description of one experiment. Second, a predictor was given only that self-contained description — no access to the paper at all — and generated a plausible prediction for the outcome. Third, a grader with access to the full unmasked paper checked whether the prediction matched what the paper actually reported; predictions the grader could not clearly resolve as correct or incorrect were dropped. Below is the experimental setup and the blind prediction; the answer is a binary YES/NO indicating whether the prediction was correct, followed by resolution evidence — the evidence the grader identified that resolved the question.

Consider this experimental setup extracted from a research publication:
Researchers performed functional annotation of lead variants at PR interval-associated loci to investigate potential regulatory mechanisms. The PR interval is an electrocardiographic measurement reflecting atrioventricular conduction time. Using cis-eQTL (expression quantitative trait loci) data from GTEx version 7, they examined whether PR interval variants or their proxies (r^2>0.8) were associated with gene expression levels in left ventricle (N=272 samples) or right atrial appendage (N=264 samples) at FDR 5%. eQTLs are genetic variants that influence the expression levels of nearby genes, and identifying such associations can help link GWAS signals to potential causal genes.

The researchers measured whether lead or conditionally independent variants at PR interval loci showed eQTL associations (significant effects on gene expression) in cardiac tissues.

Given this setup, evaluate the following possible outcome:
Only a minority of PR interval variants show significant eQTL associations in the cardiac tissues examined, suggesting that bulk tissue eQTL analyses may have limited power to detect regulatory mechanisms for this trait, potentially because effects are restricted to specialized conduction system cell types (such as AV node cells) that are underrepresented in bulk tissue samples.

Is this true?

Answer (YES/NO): NO